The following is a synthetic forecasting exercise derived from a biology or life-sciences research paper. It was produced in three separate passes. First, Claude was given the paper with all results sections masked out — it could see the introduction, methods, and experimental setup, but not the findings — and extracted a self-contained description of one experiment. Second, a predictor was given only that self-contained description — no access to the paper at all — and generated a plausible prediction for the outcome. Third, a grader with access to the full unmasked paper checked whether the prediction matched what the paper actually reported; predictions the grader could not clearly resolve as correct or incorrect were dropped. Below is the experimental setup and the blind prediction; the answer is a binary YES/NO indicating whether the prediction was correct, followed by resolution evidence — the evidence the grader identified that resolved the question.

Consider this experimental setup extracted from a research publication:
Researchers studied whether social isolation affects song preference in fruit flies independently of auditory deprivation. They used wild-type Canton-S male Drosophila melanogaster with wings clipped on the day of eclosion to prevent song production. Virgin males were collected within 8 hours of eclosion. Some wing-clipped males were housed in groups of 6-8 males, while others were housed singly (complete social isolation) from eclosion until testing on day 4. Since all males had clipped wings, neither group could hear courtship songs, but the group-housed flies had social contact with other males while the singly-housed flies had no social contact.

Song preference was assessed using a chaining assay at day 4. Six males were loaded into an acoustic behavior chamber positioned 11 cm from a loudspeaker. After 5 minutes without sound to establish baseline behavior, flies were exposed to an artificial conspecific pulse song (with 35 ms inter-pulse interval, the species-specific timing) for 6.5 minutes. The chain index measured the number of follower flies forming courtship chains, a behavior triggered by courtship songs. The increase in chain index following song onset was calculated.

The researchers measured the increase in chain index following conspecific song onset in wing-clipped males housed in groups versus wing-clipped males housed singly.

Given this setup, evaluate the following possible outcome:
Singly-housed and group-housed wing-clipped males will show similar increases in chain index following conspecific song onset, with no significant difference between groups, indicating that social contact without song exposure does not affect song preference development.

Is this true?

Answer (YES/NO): YES